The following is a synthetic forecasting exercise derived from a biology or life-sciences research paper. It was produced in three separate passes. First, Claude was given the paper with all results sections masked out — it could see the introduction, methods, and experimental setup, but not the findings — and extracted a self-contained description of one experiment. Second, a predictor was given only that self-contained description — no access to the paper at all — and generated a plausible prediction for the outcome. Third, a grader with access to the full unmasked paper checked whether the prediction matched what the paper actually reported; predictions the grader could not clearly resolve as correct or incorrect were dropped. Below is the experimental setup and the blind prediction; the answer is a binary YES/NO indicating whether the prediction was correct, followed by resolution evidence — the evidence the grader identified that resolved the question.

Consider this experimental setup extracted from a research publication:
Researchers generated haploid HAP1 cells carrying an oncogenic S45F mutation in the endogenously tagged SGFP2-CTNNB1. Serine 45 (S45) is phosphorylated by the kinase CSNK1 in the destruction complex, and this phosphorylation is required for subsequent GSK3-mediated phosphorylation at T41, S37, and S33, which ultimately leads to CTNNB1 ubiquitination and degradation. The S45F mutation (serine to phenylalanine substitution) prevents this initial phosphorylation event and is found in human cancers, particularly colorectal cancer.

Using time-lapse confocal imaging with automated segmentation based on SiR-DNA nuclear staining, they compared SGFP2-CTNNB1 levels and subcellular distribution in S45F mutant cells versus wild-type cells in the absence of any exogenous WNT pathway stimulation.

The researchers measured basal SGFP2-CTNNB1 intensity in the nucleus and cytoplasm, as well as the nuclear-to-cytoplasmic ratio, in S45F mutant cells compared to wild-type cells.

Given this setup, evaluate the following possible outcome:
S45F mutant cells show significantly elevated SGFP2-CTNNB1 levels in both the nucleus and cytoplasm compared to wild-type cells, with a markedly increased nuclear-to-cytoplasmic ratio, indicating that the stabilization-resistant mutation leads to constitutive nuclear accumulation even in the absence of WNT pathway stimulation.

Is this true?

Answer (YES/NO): YES